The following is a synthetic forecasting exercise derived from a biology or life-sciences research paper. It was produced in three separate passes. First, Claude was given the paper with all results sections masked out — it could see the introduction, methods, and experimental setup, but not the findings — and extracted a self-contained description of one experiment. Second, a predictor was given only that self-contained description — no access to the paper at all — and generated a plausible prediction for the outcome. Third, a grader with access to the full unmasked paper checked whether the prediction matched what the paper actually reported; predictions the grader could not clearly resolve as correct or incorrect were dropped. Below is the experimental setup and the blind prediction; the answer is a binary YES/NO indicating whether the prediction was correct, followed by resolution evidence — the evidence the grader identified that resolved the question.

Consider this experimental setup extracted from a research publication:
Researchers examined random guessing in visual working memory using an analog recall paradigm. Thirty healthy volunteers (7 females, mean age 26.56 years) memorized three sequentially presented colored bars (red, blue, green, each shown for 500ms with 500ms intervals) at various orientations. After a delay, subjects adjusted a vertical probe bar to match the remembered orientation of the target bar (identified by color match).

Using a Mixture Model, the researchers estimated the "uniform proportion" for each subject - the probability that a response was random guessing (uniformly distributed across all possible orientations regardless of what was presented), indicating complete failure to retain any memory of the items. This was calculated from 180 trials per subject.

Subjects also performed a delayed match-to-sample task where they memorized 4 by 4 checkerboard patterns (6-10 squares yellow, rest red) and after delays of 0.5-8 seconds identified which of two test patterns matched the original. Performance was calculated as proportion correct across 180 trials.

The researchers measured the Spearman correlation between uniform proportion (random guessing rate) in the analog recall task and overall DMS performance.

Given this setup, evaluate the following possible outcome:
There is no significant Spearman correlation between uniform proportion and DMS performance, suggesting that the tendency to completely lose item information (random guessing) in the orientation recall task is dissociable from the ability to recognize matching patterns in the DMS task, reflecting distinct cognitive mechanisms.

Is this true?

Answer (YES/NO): YES